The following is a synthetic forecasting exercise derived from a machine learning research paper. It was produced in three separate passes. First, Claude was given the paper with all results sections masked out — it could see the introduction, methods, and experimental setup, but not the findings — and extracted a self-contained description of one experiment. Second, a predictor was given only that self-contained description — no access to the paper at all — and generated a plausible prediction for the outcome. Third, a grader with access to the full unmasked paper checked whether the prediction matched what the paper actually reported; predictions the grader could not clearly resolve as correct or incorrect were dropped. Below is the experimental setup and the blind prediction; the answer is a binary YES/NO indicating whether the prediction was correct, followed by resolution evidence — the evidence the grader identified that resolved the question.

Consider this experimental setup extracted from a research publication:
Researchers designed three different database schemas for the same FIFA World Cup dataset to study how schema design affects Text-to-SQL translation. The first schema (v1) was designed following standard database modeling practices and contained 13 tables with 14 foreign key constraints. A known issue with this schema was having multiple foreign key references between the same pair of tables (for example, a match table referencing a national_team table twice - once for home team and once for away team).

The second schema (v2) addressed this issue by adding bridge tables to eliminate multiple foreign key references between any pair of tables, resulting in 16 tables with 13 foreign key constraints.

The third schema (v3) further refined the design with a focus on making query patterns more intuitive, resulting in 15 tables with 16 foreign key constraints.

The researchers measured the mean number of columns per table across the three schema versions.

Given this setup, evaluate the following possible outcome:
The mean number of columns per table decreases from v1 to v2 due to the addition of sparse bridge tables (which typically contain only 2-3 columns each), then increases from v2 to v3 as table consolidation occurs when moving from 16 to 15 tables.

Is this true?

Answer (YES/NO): YES